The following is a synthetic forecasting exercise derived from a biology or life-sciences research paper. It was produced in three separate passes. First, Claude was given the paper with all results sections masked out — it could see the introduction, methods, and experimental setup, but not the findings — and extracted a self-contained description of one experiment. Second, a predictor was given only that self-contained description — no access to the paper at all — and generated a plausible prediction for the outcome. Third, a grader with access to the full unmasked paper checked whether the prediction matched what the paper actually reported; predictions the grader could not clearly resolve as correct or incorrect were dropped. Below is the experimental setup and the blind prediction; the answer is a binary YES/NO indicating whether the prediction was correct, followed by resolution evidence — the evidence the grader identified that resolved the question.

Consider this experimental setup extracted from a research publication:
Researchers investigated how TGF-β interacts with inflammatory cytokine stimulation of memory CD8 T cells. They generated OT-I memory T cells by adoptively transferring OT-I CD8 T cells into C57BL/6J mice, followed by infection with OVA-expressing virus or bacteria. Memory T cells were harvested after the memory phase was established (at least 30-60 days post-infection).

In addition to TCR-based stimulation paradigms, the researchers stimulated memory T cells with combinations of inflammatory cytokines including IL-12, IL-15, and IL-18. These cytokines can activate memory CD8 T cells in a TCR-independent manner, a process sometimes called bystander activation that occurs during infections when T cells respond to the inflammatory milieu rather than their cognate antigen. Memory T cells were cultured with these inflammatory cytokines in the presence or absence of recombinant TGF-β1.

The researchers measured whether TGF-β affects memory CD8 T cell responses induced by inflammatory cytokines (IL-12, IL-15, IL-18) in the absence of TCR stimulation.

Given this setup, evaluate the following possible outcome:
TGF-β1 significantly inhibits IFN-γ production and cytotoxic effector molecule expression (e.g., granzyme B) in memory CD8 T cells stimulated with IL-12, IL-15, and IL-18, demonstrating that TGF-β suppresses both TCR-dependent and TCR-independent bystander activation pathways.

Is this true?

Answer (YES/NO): NO